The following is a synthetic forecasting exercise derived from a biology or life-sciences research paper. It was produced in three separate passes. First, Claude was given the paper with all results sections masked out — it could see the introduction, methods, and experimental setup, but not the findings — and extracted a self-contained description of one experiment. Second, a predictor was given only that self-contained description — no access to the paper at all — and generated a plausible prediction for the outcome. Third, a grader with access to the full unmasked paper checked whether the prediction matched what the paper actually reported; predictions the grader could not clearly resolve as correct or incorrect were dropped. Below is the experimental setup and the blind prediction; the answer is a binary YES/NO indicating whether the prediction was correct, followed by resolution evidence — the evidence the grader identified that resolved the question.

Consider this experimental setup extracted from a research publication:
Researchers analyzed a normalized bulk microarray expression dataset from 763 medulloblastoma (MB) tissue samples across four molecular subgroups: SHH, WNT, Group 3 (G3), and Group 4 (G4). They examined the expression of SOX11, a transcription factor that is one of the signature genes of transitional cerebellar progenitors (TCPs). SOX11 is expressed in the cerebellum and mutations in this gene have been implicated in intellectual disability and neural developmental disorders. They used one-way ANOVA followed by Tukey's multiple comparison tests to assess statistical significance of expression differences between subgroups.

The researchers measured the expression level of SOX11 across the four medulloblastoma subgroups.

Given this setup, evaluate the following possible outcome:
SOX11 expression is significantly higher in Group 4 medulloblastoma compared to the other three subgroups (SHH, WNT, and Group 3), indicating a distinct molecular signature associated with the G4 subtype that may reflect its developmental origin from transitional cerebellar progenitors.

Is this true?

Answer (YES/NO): YES